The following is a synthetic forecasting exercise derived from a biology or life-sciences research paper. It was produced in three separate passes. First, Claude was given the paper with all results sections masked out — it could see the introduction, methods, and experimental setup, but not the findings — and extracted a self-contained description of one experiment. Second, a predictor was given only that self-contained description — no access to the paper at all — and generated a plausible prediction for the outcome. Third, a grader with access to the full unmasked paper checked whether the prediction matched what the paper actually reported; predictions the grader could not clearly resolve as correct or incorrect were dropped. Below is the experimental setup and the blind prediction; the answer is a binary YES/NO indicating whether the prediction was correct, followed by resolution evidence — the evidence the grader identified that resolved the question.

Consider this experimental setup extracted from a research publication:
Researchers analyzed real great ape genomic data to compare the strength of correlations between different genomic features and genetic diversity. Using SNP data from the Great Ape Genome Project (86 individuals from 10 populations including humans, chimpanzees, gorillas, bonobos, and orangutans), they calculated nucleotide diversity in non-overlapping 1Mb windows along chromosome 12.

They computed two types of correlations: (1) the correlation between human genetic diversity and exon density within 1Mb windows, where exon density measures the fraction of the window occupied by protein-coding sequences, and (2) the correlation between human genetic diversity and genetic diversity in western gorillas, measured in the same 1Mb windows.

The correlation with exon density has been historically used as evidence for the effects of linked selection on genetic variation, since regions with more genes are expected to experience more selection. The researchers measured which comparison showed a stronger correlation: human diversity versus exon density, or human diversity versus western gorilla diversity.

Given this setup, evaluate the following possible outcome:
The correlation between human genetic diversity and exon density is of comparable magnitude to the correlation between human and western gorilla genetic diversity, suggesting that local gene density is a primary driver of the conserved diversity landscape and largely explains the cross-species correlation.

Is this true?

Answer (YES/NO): NO